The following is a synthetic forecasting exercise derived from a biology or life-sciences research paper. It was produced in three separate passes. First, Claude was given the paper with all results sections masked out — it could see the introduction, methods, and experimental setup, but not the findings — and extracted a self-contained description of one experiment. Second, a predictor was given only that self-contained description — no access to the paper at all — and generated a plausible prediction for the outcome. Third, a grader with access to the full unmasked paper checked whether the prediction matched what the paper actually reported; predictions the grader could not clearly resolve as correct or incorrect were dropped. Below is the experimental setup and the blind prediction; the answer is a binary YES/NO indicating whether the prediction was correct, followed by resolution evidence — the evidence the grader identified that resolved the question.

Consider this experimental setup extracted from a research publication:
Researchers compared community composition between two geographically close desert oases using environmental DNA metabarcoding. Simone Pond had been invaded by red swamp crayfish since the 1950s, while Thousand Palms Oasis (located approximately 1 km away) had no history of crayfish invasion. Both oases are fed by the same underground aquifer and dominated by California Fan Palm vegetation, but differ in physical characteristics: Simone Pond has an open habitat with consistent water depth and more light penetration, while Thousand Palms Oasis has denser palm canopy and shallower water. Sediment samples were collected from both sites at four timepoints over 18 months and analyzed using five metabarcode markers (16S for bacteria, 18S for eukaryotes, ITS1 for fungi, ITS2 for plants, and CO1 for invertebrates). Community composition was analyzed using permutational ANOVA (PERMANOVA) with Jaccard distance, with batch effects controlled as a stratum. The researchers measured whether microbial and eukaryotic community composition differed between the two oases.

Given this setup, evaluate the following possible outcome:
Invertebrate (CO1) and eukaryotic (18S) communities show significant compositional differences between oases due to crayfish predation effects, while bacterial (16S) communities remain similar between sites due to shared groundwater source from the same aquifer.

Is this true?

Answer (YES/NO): NO